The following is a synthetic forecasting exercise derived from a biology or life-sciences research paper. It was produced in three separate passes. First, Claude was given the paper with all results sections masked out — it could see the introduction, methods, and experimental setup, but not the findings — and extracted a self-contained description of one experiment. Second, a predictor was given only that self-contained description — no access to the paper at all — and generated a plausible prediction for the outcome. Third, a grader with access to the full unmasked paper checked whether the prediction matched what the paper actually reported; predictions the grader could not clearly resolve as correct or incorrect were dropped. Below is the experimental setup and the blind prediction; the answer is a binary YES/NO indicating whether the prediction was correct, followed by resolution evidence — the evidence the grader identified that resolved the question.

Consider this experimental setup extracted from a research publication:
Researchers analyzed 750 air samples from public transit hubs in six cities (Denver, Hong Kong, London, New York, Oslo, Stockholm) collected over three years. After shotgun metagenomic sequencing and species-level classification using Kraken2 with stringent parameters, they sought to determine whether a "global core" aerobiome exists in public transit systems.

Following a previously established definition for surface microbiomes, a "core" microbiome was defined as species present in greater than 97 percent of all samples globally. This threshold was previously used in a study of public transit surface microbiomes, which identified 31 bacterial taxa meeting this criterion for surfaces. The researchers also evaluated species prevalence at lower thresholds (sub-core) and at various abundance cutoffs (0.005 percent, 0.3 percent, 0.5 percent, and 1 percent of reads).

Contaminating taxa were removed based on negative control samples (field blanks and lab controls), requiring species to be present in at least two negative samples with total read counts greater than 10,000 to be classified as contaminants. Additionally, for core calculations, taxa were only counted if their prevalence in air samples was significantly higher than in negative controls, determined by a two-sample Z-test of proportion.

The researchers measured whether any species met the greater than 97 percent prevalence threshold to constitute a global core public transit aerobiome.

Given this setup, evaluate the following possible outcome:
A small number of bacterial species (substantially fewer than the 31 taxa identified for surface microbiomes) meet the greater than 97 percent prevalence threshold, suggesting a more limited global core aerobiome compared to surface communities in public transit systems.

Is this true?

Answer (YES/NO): NO